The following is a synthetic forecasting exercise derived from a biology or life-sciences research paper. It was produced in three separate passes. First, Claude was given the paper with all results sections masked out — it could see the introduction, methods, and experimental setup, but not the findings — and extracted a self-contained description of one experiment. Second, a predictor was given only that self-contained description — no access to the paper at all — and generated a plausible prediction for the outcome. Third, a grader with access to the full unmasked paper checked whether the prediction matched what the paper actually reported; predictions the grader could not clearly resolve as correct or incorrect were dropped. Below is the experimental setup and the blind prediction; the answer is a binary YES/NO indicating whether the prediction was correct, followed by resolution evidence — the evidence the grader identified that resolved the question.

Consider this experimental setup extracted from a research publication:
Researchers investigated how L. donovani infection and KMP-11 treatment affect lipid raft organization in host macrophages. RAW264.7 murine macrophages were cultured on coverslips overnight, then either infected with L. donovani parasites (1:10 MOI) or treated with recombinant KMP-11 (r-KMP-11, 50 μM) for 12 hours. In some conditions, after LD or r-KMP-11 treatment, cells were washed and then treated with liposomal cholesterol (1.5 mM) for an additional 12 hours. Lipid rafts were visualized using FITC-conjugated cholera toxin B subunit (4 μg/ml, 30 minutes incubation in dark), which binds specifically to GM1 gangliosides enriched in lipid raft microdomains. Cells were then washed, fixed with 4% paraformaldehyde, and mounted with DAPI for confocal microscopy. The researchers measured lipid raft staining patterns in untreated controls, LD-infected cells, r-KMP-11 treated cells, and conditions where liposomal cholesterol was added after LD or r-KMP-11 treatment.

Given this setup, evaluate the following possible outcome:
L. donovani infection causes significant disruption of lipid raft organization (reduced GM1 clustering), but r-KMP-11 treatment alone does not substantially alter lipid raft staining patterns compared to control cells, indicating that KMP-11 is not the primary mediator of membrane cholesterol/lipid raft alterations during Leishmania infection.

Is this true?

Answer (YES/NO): NO